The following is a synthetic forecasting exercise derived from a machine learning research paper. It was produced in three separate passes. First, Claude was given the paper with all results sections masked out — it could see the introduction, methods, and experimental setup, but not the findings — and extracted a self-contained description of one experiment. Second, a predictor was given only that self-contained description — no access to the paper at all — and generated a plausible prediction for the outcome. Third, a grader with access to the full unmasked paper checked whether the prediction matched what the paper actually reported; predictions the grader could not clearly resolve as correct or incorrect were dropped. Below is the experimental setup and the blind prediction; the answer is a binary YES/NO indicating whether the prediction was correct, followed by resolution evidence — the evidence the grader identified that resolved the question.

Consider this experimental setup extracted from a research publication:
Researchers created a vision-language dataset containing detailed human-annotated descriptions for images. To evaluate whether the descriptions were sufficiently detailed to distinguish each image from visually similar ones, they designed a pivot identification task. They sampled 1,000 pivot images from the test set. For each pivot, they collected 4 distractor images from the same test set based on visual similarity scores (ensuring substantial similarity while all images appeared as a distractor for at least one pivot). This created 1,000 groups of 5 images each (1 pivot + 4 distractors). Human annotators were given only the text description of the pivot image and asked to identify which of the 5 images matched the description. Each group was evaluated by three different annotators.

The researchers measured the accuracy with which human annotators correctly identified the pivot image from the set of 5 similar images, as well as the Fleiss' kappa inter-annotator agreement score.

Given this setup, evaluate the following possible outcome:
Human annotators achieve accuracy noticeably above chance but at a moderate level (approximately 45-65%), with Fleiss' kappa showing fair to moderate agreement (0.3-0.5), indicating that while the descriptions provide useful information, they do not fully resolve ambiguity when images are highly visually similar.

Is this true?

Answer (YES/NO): NO